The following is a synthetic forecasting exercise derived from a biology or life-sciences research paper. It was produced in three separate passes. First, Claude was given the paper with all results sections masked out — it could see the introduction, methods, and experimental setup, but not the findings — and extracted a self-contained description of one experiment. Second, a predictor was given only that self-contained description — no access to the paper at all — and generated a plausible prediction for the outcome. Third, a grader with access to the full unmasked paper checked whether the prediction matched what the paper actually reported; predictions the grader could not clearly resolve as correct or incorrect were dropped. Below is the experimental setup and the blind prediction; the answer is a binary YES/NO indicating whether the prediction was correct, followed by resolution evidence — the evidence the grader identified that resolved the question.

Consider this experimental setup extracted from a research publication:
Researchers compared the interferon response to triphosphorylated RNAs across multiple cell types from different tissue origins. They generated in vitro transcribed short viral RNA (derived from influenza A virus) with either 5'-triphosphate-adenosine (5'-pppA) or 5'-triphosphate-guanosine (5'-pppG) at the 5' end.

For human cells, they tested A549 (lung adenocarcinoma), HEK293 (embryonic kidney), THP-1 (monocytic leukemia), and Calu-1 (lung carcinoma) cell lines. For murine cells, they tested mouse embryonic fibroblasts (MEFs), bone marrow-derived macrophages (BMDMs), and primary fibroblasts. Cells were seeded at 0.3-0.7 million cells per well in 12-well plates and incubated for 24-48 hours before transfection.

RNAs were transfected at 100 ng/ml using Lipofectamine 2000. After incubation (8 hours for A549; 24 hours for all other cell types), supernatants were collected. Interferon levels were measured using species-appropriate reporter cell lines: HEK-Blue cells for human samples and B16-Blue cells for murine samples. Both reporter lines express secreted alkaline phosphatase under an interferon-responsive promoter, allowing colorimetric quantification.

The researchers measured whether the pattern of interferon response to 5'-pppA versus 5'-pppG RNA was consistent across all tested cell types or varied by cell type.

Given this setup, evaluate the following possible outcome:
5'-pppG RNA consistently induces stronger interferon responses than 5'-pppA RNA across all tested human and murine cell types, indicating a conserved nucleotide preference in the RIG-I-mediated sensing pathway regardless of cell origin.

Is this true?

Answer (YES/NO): NO